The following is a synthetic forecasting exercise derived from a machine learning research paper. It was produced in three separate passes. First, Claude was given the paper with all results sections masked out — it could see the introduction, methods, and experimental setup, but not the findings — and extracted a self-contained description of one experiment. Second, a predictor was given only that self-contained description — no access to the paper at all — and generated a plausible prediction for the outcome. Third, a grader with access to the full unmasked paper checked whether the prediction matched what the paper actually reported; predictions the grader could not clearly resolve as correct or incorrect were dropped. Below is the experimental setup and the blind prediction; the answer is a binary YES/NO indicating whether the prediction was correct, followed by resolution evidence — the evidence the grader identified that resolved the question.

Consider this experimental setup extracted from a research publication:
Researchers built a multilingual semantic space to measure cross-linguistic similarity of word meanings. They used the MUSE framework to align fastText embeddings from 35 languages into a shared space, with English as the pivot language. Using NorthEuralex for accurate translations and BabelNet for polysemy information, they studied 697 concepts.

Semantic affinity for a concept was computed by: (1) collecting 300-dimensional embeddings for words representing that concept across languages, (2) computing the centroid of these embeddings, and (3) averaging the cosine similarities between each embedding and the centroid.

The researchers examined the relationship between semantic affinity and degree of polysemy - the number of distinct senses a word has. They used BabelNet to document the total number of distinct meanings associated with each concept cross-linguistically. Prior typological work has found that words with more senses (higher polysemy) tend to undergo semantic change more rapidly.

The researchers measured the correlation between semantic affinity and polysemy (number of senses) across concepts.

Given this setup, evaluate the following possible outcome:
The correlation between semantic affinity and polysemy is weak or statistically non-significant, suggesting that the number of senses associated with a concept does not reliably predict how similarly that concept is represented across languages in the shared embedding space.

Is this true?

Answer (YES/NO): NO